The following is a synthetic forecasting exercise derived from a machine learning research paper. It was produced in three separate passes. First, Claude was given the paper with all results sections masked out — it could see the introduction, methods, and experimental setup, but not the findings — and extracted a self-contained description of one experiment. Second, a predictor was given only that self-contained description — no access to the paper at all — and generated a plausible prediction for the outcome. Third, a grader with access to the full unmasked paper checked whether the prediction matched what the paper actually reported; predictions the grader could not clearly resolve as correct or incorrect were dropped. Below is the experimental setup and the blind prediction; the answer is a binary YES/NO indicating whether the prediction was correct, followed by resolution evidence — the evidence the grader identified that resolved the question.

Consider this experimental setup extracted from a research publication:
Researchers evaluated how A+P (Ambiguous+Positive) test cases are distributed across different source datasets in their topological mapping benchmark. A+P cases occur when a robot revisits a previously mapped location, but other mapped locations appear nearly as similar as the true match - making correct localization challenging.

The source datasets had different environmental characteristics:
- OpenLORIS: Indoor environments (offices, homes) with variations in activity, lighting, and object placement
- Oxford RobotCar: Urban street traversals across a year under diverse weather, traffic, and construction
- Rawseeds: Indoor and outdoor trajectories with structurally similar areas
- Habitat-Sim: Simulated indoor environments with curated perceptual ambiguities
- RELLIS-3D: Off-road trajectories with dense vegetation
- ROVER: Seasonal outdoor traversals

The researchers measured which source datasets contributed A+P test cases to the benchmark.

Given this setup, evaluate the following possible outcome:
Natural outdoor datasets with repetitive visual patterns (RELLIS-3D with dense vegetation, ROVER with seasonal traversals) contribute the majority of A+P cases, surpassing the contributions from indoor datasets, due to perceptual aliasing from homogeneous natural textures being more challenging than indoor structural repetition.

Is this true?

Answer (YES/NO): NO